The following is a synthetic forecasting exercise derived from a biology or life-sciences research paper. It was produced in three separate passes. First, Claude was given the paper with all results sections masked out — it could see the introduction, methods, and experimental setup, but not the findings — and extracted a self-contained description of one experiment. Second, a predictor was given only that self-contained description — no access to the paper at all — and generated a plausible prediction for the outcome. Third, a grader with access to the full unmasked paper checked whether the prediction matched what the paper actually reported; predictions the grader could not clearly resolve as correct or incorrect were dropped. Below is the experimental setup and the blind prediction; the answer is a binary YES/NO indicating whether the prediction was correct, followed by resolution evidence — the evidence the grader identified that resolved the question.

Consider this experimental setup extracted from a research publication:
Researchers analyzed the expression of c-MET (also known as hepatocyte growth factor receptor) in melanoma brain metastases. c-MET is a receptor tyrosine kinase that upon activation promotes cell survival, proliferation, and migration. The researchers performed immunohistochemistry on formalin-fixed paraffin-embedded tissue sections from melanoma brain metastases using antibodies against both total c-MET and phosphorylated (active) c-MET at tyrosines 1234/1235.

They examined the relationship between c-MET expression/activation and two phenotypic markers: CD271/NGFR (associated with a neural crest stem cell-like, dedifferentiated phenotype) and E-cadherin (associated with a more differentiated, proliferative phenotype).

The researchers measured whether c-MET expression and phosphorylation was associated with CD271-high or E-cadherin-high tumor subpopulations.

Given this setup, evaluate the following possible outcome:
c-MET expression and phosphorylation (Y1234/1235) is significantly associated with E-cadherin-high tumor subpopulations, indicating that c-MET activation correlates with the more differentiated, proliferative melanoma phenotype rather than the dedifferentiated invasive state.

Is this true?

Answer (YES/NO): YES